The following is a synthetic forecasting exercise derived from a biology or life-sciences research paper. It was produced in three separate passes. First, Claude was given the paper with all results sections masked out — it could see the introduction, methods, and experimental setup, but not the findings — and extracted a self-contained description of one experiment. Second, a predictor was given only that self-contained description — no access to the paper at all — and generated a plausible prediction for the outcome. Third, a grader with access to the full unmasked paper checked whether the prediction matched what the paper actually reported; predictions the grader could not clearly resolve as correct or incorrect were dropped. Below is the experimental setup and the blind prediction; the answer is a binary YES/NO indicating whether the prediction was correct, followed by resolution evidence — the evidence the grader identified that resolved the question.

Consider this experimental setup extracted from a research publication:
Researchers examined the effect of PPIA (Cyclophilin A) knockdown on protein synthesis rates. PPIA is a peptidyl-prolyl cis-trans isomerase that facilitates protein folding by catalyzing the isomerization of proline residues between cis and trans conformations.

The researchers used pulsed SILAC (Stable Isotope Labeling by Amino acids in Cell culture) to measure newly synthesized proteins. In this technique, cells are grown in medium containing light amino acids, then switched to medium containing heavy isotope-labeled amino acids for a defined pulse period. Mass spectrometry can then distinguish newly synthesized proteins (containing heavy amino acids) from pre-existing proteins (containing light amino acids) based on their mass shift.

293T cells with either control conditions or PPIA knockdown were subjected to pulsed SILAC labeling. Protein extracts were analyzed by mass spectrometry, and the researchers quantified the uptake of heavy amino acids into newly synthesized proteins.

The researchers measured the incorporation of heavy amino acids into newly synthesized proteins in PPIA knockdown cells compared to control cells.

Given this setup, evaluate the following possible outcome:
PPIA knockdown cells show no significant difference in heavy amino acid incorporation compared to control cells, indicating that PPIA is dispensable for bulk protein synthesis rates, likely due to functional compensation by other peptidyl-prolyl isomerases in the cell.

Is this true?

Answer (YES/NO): NO